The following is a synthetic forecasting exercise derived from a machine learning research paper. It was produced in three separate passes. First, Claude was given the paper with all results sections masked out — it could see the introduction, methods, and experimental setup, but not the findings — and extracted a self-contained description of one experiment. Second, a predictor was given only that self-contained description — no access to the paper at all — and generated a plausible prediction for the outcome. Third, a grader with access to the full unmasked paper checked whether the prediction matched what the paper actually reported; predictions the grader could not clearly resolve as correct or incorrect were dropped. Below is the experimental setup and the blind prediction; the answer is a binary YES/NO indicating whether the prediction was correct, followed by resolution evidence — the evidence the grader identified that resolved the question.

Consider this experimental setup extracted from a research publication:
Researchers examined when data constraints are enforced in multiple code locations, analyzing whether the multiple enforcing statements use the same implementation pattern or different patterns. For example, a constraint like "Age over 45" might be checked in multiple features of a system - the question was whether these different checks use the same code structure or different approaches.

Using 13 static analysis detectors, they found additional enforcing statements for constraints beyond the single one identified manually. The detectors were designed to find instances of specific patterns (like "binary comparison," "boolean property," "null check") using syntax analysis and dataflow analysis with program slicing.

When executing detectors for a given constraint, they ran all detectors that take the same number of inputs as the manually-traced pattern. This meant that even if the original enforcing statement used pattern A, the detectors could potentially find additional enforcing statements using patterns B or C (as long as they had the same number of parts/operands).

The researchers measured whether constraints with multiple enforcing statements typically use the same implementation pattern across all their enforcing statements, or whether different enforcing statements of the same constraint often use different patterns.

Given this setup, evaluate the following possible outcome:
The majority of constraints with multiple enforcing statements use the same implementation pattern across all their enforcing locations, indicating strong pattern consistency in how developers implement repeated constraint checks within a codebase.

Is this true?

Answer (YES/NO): YES